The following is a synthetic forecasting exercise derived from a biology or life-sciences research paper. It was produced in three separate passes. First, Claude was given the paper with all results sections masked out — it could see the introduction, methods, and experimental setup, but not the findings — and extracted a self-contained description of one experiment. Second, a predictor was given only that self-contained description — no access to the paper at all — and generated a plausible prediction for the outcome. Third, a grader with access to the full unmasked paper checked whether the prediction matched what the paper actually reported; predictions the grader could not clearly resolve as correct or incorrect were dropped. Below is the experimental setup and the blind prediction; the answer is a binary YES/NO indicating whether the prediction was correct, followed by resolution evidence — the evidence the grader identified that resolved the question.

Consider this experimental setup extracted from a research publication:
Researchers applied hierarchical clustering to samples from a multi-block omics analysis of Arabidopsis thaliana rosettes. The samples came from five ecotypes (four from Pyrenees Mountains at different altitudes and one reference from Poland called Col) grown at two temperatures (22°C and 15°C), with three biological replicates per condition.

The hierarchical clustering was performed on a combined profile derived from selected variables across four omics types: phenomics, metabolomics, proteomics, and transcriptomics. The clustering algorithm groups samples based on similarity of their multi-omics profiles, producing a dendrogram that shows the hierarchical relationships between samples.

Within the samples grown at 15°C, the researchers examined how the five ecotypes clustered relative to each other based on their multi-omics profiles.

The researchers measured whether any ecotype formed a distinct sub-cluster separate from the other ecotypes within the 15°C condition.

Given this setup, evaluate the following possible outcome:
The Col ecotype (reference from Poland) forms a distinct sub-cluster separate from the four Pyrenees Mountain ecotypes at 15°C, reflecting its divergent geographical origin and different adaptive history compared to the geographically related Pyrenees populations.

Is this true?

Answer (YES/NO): YES